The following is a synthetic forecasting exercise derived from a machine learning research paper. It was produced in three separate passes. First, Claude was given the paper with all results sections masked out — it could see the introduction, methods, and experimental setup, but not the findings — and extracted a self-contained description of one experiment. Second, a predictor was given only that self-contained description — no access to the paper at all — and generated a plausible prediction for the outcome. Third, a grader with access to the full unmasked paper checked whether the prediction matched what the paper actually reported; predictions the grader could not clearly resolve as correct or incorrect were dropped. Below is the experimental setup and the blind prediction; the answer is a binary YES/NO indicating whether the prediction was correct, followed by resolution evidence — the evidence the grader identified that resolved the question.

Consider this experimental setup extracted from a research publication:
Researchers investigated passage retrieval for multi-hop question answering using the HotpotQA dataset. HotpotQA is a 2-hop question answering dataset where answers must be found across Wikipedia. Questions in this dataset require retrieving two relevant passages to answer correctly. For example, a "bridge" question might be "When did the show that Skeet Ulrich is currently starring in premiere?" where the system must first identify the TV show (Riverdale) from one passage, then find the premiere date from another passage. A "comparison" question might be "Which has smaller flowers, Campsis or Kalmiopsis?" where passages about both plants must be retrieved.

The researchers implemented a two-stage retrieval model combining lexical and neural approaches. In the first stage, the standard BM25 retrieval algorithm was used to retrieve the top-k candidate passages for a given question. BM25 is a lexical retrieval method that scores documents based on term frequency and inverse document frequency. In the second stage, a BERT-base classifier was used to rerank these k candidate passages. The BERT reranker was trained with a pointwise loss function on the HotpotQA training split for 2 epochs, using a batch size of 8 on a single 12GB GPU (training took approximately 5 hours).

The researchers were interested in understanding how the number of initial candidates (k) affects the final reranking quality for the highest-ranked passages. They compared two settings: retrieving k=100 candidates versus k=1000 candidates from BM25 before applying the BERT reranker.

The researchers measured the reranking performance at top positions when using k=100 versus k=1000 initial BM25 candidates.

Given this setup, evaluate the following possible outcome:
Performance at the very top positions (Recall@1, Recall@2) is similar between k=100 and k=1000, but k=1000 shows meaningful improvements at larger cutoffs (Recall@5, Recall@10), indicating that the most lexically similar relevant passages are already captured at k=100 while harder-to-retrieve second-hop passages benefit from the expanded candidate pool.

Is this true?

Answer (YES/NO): NO